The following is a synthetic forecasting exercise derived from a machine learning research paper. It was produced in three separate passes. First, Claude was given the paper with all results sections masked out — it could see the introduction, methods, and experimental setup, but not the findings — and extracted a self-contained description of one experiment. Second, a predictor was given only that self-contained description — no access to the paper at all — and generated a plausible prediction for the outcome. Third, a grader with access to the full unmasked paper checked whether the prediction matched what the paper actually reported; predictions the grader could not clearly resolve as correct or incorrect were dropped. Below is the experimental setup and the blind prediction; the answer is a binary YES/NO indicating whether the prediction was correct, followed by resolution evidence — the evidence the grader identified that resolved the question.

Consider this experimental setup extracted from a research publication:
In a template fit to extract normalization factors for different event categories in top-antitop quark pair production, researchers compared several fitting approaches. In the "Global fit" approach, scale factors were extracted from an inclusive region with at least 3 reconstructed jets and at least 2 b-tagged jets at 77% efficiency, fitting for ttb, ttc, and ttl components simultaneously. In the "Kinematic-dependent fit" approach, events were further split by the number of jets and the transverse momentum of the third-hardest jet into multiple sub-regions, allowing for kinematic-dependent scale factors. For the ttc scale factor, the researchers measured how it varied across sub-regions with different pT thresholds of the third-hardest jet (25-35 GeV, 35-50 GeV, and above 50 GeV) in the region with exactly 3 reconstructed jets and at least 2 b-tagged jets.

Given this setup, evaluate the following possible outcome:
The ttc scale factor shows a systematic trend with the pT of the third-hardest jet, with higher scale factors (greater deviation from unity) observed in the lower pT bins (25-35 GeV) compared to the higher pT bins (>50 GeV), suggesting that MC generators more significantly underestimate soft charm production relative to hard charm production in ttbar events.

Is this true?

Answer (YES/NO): YES